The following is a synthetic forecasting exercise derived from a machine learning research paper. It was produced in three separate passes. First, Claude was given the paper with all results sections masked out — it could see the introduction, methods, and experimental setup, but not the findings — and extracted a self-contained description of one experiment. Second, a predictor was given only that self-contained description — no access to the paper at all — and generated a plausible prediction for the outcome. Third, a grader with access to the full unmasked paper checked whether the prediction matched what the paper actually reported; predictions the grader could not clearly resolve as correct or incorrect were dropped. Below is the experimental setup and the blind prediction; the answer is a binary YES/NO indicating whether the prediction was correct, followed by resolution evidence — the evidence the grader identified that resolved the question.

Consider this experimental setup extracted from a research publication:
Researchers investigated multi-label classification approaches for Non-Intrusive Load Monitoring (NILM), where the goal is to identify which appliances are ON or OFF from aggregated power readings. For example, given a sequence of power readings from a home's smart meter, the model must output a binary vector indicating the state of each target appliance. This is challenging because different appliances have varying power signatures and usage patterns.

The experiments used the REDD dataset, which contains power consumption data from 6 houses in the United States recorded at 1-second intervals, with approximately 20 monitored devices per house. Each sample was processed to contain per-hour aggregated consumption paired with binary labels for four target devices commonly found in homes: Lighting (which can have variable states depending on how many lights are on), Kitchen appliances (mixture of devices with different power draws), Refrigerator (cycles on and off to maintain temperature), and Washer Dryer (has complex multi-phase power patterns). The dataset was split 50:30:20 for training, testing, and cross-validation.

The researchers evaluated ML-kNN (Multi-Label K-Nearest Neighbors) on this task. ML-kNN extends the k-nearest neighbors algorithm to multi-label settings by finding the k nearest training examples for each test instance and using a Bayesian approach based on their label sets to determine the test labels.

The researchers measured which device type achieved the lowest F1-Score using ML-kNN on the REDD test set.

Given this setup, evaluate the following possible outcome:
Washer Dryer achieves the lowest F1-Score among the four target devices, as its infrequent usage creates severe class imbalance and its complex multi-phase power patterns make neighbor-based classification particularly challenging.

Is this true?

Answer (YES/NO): YES